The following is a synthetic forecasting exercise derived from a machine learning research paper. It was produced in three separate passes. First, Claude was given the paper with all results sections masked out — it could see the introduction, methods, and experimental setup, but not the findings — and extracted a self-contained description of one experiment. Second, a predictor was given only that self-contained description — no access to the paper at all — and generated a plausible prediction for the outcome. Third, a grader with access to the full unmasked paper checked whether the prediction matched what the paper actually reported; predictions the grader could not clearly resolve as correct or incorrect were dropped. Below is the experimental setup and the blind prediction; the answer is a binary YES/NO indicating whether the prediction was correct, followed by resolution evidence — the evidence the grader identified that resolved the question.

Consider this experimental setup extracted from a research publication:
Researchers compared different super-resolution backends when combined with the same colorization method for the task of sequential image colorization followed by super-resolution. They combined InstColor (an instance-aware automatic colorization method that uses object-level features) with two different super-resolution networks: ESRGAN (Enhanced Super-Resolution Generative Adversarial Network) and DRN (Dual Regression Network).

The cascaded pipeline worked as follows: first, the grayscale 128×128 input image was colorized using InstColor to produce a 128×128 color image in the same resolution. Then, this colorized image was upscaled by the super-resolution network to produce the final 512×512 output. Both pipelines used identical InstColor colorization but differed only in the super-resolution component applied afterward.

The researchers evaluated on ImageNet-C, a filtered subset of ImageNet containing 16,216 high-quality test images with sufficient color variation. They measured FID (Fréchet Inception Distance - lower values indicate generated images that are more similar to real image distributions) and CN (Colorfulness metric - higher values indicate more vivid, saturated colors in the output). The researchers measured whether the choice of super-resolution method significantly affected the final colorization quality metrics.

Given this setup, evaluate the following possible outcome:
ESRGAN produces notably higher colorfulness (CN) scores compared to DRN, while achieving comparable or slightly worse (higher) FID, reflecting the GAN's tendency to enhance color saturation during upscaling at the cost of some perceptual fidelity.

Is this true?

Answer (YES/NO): NO